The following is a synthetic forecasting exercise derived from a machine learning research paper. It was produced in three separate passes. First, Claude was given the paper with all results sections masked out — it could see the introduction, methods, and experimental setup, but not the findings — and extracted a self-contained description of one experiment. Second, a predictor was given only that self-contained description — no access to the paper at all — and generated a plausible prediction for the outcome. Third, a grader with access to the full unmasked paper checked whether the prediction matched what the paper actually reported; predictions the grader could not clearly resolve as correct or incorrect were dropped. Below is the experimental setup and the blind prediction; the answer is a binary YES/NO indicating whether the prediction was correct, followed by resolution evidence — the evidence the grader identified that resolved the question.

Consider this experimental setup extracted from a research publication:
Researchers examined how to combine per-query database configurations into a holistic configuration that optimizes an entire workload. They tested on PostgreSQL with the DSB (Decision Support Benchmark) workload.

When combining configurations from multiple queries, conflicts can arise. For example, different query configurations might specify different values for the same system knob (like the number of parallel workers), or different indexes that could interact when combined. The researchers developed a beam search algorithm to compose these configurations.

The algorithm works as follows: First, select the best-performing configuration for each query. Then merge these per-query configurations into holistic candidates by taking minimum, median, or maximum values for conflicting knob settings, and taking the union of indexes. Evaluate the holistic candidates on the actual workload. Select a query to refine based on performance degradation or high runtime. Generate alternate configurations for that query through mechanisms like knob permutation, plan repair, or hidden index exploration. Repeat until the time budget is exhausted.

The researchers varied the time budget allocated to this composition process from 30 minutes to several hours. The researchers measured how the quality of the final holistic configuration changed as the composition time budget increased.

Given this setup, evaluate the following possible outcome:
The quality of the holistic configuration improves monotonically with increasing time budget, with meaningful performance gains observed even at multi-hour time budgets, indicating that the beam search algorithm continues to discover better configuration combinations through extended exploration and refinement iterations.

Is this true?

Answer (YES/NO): NO